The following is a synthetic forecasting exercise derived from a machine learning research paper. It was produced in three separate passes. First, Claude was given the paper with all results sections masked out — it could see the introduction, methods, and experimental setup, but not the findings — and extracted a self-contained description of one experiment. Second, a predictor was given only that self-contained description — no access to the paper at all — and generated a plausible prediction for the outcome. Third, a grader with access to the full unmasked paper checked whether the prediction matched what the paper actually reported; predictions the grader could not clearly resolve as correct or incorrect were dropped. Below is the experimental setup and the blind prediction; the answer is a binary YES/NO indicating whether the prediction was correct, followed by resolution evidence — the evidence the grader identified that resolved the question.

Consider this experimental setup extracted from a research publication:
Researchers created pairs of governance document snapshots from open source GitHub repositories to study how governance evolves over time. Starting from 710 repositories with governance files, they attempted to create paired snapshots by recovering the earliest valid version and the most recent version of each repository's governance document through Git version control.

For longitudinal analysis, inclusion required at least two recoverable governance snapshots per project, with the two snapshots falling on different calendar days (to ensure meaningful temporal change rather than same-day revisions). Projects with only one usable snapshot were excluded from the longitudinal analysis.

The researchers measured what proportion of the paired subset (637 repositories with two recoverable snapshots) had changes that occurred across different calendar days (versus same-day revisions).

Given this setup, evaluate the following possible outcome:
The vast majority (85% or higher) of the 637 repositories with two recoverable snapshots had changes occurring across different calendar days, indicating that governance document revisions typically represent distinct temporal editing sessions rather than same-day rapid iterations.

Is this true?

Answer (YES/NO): NO